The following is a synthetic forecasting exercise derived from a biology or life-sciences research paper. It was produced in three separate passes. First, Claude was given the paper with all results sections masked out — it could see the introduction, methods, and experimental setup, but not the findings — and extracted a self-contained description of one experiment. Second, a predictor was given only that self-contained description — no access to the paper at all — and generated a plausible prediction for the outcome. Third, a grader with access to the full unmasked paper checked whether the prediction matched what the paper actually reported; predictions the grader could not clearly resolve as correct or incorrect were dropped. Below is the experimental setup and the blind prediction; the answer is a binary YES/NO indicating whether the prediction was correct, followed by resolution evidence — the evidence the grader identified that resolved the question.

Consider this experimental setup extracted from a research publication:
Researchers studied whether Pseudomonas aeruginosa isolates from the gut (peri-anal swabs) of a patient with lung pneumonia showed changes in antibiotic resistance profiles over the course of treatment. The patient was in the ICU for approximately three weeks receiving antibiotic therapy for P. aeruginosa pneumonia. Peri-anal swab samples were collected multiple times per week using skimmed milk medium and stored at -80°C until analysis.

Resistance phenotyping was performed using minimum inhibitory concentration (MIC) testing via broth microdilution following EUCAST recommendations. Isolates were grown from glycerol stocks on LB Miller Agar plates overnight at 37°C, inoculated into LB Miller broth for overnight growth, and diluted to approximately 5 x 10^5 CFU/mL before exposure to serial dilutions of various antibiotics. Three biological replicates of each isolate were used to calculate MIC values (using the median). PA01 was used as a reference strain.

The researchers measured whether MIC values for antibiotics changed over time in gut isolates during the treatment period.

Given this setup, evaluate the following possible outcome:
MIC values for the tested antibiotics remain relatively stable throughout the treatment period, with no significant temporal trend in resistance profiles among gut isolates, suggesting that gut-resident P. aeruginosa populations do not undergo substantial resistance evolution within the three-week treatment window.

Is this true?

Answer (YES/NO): YES